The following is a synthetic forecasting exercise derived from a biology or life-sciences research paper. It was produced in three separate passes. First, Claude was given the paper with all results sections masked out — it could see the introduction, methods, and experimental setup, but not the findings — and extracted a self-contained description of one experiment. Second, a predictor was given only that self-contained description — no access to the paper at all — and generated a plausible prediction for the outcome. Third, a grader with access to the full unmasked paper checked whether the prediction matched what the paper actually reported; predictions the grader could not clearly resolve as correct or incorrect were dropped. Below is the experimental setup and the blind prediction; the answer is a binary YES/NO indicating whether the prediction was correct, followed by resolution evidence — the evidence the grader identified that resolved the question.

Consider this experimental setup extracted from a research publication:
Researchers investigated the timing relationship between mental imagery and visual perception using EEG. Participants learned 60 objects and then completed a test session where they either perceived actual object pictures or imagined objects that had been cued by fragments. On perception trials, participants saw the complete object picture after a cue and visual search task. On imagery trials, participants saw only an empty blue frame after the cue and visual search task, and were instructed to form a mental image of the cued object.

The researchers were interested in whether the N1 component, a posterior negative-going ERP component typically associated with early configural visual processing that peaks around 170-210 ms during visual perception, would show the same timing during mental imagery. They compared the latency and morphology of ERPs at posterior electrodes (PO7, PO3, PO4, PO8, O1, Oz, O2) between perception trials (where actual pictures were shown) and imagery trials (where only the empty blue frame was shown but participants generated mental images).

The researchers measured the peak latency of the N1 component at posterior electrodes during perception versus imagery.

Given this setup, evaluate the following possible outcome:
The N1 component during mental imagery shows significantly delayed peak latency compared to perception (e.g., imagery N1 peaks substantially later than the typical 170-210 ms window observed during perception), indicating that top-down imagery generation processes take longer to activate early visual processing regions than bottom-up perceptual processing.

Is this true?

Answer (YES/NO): YES